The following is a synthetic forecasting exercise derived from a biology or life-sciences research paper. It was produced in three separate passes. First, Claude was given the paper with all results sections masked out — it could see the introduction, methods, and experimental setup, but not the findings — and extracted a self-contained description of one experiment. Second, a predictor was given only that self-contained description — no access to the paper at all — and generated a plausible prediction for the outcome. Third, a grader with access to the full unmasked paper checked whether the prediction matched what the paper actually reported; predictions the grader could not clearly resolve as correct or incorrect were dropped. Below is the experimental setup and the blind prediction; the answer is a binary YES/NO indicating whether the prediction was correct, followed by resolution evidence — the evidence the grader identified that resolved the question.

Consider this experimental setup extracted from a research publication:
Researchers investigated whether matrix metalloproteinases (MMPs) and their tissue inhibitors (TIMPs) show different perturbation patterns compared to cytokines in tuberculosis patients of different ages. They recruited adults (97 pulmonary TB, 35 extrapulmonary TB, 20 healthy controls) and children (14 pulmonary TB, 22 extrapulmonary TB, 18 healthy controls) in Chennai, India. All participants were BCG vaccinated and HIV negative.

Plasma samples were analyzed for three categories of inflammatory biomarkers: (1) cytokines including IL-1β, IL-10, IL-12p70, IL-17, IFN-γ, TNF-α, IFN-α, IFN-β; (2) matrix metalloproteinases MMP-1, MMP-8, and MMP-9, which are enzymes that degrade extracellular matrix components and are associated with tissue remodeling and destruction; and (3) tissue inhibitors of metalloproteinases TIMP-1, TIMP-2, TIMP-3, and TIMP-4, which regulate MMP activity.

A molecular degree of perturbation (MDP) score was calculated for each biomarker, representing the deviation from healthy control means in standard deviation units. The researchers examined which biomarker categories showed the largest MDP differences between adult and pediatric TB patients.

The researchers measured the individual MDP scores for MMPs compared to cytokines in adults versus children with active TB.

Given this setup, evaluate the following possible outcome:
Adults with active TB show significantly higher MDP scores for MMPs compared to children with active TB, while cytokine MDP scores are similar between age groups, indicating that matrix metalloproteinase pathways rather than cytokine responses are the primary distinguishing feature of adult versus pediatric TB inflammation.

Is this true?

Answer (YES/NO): NO